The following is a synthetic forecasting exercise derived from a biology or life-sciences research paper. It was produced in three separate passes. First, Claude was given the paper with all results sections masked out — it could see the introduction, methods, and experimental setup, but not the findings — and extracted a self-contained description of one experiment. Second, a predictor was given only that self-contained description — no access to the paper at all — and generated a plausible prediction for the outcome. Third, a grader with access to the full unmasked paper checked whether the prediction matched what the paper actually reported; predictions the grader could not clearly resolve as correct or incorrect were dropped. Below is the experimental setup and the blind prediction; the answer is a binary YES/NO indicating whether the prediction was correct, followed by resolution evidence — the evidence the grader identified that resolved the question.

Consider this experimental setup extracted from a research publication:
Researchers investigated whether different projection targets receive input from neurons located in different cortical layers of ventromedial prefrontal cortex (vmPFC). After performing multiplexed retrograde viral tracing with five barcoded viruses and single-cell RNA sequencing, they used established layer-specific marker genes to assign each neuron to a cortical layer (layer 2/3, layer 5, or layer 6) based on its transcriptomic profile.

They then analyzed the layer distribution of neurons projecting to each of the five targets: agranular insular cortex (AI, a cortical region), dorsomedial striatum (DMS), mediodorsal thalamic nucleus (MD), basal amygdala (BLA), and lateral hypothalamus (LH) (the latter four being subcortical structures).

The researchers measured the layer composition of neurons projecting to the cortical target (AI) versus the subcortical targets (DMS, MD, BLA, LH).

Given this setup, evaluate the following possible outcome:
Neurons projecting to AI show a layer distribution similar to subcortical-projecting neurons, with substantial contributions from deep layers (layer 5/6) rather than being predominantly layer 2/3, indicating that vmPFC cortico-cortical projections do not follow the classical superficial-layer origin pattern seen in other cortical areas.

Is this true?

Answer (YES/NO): YES